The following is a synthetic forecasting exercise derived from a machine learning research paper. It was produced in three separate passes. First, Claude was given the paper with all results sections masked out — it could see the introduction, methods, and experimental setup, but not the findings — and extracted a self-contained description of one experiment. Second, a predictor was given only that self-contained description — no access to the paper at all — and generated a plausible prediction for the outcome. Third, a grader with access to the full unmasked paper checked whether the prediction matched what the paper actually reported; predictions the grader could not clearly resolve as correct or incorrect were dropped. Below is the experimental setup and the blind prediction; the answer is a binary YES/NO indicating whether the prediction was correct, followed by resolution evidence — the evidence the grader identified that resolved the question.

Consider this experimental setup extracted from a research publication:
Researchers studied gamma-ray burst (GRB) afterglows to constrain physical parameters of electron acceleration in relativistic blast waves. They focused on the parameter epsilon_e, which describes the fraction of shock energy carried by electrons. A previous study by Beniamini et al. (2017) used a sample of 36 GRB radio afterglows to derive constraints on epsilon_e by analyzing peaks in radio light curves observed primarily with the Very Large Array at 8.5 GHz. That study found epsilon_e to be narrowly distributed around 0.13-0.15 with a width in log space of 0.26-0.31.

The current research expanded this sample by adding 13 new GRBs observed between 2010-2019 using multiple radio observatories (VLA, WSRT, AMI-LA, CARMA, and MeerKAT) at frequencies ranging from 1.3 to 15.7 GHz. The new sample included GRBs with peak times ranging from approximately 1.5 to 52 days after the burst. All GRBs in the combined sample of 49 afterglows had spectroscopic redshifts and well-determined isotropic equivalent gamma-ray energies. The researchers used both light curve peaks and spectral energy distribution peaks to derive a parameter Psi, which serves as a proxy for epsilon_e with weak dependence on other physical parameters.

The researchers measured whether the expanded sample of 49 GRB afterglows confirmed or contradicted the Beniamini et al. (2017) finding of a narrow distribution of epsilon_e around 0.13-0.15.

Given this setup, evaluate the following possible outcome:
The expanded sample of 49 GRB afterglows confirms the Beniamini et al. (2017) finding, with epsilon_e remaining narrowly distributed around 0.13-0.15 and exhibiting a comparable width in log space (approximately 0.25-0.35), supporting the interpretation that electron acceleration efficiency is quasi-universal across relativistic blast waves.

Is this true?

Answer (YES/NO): YES